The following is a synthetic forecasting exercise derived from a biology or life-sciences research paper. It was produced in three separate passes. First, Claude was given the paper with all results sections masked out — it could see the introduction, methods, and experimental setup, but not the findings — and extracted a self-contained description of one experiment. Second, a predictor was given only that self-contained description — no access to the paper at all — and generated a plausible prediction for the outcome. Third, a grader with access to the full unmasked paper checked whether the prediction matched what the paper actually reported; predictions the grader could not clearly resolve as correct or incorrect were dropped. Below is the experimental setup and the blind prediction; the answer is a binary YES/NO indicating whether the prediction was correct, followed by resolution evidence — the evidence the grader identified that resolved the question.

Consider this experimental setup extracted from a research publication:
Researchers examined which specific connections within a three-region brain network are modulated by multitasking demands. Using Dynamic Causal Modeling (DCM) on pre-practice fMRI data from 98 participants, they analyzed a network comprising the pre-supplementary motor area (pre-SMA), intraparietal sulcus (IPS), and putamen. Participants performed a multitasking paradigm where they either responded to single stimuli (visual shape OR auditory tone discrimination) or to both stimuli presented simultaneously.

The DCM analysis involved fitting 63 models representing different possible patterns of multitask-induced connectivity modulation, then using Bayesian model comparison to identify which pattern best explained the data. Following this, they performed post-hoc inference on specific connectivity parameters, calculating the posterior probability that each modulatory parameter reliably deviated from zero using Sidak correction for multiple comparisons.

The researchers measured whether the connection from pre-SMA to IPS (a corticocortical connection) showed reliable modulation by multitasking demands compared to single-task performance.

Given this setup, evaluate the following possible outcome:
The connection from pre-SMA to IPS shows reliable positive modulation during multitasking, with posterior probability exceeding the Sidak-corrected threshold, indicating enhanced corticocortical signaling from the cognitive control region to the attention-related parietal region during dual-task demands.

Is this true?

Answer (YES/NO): NO